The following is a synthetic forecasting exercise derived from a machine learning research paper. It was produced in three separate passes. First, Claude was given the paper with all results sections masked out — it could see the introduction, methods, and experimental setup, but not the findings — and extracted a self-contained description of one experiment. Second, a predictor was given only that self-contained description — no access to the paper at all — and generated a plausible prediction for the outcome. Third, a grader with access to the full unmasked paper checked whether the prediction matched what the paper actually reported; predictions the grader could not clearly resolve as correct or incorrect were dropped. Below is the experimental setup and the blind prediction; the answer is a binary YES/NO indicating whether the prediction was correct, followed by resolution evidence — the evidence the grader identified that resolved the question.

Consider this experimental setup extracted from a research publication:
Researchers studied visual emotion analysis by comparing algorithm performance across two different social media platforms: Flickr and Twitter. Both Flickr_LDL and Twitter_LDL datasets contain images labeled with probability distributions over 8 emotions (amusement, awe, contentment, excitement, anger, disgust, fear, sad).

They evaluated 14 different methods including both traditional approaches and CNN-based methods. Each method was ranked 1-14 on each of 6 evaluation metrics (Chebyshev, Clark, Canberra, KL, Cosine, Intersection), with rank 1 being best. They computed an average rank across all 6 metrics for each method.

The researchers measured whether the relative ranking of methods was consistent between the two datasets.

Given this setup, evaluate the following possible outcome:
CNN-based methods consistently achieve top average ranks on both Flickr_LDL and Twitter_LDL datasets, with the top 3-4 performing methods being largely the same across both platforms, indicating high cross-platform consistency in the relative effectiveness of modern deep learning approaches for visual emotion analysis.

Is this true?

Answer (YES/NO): YES